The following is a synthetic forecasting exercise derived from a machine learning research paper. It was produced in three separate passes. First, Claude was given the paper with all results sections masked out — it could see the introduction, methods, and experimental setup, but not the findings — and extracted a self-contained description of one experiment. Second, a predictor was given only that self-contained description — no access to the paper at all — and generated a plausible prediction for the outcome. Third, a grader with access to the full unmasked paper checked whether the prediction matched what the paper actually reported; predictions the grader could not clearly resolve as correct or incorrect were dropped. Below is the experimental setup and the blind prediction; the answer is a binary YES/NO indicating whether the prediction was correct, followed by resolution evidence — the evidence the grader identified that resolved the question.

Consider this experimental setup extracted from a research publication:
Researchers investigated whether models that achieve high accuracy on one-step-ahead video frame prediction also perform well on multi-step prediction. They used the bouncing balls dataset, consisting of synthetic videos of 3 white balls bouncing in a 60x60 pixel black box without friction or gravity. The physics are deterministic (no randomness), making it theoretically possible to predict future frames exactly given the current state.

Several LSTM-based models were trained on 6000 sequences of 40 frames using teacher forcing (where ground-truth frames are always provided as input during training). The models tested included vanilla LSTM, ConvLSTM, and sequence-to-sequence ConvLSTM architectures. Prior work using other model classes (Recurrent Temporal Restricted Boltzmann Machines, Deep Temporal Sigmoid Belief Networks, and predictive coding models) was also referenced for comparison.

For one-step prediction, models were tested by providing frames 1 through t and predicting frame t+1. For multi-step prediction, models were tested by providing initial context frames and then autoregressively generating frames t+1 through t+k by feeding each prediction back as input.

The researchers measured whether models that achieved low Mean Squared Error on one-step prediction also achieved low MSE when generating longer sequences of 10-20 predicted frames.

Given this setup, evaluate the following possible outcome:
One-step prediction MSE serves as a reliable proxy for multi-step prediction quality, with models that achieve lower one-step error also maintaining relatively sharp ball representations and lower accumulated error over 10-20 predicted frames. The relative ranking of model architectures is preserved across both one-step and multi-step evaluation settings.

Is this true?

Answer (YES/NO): NO